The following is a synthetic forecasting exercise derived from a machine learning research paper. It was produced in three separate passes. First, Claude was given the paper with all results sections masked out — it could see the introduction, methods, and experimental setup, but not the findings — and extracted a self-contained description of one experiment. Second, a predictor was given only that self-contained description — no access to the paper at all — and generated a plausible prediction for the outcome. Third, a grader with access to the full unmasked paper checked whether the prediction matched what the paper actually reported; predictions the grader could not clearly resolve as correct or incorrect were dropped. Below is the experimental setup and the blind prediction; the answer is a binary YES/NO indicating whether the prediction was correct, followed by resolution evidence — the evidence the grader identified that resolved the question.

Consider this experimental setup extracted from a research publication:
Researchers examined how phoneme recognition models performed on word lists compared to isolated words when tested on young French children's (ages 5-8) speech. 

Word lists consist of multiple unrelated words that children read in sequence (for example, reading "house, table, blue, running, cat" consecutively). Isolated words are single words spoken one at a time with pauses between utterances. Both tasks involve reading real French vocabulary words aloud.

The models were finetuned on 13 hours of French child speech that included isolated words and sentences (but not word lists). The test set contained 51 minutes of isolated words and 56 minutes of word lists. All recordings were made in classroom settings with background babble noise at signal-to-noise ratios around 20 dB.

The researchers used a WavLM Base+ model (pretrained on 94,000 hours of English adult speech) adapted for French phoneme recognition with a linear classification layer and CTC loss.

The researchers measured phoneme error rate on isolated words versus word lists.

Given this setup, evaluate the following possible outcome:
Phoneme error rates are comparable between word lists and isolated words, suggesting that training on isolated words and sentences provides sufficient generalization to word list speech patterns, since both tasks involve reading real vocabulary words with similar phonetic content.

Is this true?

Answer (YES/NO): NO